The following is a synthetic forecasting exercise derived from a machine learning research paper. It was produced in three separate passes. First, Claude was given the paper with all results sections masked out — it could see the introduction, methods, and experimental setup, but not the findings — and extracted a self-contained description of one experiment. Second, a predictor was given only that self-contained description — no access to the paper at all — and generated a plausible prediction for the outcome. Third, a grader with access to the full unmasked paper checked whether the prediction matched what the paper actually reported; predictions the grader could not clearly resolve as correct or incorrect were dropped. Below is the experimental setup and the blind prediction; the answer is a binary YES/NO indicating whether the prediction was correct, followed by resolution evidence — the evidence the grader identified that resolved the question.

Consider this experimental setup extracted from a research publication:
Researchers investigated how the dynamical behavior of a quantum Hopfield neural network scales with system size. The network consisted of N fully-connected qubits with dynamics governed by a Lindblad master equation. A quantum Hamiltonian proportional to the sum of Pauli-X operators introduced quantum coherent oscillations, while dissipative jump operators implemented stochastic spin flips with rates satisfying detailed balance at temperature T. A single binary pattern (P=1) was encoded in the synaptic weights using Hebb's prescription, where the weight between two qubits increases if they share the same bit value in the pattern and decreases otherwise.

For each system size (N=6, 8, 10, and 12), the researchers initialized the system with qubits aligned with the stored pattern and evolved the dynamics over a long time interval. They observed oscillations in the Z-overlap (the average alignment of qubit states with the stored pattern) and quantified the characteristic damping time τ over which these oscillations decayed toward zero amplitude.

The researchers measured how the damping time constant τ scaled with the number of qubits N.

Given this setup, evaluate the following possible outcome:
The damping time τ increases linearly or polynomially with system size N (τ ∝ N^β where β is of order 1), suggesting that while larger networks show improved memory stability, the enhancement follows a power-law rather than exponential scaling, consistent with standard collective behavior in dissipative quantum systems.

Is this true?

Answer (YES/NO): YES